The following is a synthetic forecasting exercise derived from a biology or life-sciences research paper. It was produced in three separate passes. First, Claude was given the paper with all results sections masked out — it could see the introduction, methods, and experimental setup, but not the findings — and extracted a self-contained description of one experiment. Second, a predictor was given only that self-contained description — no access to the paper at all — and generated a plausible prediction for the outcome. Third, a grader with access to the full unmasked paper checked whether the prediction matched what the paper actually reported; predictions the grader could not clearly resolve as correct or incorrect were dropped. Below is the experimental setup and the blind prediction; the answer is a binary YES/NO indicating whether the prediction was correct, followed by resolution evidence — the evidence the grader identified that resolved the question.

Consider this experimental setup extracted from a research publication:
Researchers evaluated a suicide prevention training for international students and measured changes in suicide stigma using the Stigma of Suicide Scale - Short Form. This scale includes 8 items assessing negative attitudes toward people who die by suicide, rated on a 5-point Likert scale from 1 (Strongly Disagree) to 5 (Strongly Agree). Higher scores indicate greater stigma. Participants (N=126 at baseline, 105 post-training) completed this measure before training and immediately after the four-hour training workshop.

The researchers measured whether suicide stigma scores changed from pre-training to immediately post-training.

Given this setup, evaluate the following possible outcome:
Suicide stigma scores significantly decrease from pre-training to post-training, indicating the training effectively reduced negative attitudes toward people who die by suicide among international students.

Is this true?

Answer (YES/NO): NO